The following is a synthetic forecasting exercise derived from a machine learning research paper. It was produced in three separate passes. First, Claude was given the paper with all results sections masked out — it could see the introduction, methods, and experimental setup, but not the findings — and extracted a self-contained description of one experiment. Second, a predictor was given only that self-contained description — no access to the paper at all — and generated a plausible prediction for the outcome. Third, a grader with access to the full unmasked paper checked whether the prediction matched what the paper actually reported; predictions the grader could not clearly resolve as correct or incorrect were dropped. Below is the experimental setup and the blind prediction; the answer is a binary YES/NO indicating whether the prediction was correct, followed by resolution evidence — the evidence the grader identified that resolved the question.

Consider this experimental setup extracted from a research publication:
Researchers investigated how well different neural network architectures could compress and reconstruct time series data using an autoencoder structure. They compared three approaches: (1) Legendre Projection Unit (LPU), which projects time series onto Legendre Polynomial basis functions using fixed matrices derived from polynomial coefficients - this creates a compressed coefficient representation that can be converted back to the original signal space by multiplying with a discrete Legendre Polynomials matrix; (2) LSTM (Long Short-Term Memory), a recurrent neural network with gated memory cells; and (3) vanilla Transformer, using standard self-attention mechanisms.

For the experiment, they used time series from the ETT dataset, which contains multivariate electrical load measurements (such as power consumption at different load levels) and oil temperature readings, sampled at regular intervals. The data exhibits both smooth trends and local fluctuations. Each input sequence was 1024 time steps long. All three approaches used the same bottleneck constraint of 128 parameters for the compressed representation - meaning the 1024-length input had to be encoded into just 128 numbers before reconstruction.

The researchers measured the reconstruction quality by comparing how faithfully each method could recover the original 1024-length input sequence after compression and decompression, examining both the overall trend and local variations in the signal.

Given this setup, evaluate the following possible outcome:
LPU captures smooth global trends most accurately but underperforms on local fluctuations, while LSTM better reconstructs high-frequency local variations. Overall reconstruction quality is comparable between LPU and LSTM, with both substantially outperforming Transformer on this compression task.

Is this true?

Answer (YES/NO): NO